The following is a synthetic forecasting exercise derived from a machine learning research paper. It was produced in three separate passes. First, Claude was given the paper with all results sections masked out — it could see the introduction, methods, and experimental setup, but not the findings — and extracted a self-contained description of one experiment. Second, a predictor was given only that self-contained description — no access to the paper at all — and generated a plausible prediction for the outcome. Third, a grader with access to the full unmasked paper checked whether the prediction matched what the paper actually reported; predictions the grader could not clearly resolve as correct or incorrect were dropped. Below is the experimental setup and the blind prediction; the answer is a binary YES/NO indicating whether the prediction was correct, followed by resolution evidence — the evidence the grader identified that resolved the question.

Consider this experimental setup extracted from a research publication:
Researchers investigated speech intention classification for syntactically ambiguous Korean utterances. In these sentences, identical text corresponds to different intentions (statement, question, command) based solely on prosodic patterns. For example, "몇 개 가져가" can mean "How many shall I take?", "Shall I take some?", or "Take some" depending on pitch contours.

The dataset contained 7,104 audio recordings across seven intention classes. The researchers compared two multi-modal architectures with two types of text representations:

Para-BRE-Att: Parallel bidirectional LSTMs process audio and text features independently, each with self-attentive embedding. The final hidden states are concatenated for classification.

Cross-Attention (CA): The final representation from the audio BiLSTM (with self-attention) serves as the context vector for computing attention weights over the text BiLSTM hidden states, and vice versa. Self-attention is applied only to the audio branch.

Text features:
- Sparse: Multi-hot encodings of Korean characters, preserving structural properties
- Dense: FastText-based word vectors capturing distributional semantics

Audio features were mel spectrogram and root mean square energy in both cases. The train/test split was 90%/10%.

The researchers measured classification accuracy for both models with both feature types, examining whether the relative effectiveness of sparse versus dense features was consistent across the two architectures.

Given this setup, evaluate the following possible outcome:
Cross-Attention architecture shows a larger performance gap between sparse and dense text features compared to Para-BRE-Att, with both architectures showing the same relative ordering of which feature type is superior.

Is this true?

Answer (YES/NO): NO